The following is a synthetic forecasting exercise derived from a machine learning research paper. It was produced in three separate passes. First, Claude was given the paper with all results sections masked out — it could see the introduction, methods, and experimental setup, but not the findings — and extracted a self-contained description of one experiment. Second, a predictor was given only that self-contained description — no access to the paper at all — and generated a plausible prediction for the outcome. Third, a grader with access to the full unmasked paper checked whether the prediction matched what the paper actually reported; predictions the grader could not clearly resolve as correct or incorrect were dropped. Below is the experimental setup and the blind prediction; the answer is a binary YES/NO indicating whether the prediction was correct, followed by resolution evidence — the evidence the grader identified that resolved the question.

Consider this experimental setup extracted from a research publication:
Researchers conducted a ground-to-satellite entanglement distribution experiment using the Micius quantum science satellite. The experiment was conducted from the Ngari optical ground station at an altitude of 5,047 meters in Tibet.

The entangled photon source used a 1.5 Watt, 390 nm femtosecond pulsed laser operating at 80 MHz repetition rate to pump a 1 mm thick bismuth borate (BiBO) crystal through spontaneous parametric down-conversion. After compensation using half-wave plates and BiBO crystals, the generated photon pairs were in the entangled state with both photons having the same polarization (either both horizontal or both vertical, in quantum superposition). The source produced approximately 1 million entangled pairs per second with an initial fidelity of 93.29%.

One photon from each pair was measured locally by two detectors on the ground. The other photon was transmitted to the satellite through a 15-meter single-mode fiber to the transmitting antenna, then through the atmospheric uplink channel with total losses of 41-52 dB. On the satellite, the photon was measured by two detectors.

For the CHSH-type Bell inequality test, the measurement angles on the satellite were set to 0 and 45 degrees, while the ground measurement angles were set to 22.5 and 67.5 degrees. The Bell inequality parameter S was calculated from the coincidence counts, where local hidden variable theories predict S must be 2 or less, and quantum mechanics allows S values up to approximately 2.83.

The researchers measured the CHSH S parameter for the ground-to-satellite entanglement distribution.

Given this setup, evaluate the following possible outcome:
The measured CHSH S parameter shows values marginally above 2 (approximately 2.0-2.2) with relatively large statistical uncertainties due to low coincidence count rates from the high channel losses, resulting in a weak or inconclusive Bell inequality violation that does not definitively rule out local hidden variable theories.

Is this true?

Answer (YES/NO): NO